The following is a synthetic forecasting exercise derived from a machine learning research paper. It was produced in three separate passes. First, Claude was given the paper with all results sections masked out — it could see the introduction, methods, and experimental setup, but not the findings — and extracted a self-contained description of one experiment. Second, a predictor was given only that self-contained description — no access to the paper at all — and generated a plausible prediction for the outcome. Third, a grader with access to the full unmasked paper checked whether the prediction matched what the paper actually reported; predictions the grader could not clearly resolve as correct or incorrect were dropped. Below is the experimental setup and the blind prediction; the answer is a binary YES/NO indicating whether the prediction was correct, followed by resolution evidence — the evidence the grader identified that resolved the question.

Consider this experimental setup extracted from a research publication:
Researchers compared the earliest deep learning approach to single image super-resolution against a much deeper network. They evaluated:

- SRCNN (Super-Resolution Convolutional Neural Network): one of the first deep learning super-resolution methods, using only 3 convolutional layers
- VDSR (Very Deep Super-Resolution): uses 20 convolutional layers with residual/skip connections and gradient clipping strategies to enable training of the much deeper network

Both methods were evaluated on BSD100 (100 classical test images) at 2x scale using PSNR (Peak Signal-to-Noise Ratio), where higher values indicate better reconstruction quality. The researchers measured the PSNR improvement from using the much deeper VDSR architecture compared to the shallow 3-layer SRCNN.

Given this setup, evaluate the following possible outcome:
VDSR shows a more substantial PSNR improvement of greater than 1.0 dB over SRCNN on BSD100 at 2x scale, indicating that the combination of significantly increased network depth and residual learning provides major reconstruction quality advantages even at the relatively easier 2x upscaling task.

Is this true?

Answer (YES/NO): NO